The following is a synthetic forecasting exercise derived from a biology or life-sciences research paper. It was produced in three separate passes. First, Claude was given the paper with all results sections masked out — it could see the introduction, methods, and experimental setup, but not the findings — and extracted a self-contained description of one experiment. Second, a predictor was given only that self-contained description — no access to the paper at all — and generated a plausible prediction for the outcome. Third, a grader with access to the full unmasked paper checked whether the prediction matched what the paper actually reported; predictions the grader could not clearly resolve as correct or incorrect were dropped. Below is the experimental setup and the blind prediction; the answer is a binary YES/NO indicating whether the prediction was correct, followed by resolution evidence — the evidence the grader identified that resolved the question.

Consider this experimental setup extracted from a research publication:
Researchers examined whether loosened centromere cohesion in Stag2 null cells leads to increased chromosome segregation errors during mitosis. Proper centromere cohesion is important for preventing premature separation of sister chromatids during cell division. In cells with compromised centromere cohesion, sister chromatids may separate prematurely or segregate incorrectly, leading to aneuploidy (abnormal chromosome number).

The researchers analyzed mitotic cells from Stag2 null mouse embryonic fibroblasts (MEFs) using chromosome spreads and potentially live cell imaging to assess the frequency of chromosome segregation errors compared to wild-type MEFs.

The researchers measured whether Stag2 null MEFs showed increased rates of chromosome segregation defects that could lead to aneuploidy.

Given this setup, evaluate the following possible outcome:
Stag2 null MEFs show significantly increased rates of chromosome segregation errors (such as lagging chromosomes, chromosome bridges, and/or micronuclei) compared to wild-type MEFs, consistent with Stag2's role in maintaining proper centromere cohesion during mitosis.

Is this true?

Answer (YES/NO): NO